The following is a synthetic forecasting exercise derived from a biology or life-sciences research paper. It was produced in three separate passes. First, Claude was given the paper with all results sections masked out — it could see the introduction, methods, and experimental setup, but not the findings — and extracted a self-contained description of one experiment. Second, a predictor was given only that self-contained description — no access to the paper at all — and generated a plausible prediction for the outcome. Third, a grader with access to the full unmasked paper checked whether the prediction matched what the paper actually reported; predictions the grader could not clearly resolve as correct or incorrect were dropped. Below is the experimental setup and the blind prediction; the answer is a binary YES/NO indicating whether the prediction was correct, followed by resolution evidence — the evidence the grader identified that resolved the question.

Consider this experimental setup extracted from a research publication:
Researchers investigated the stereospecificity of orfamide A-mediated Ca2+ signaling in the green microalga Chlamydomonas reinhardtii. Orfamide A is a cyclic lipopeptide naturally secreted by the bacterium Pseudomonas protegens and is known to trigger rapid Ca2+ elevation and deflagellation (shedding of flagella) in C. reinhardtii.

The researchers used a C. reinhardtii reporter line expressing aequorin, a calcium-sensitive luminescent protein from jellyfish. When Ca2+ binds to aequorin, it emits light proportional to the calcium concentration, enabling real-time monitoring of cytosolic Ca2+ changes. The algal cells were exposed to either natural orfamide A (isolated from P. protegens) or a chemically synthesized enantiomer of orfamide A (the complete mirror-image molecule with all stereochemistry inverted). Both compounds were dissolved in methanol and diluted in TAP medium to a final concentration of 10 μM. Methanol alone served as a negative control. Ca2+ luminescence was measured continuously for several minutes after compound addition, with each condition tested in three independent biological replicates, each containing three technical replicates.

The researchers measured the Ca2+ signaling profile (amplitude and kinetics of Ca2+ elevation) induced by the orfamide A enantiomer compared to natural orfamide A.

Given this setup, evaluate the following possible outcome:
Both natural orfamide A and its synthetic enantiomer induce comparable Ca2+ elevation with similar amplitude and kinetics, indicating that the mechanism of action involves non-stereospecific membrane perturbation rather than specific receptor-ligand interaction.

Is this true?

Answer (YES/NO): YES